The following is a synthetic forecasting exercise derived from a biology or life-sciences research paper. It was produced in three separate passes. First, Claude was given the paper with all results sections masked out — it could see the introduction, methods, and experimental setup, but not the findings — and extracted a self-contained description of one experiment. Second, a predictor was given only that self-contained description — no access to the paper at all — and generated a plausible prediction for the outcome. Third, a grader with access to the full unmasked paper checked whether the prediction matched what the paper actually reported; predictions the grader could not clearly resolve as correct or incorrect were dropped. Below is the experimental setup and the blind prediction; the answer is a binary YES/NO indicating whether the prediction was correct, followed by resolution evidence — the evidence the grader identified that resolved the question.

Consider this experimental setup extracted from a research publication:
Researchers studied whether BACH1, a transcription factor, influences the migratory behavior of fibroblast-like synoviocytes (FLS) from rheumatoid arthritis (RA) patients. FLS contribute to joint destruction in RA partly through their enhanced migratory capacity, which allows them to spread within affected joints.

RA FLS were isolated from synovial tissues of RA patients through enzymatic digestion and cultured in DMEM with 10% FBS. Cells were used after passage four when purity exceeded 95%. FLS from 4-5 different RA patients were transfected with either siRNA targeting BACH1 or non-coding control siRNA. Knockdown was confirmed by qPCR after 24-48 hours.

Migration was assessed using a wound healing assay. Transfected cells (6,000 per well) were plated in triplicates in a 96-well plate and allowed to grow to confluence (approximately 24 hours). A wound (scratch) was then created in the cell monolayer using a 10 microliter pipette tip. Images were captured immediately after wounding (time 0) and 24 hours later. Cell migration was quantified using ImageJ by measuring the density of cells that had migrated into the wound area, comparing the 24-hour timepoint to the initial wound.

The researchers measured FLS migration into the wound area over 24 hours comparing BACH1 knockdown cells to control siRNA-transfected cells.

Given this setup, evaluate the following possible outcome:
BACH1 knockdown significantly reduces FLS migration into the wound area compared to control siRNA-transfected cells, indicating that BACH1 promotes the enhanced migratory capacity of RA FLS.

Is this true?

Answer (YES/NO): YES